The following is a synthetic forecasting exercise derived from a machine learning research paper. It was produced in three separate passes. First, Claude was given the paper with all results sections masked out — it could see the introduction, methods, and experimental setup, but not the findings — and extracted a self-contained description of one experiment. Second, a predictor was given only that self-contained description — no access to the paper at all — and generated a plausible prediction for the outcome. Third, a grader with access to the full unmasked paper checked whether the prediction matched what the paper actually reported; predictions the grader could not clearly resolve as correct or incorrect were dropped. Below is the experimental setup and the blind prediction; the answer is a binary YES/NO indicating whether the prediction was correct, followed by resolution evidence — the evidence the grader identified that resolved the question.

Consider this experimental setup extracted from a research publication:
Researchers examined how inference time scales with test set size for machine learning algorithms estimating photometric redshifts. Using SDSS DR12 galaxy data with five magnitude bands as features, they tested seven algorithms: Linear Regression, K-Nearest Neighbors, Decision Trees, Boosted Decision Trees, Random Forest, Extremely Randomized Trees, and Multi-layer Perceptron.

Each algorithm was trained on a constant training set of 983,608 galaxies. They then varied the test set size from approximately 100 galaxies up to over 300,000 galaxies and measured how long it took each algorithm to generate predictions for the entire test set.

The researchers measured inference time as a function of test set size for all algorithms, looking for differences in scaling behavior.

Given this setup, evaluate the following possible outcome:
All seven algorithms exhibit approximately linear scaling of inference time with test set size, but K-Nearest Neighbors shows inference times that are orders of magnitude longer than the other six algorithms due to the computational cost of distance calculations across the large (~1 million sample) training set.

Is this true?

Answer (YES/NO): NO